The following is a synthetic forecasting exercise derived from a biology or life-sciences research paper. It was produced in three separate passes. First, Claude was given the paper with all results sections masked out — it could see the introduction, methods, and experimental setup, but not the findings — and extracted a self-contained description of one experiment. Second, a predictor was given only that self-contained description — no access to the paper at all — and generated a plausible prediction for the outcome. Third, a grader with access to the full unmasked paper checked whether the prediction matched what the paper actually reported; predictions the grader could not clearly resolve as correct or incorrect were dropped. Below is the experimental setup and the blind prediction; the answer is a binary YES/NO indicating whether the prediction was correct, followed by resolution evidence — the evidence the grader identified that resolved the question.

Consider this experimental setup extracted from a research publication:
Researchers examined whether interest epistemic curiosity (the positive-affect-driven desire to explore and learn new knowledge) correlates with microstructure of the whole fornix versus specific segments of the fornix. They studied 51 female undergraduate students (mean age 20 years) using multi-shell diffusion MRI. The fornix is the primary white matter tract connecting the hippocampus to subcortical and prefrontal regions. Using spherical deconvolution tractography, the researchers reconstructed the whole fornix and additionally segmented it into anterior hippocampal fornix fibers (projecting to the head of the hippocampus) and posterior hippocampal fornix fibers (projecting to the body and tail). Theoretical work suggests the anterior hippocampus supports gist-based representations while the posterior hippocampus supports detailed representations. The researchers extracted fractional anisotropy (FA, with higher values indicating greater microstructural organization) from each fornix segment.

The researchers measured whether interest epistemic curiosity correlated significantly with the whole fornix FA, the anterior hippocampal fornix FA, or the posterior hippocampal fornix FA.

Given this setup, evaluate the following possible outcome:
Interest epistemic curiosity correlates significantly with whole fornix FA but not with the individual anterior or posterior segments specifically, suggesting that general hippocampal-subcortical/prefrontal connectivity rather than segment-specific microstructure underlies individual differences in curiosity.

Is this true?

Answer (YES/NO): YES